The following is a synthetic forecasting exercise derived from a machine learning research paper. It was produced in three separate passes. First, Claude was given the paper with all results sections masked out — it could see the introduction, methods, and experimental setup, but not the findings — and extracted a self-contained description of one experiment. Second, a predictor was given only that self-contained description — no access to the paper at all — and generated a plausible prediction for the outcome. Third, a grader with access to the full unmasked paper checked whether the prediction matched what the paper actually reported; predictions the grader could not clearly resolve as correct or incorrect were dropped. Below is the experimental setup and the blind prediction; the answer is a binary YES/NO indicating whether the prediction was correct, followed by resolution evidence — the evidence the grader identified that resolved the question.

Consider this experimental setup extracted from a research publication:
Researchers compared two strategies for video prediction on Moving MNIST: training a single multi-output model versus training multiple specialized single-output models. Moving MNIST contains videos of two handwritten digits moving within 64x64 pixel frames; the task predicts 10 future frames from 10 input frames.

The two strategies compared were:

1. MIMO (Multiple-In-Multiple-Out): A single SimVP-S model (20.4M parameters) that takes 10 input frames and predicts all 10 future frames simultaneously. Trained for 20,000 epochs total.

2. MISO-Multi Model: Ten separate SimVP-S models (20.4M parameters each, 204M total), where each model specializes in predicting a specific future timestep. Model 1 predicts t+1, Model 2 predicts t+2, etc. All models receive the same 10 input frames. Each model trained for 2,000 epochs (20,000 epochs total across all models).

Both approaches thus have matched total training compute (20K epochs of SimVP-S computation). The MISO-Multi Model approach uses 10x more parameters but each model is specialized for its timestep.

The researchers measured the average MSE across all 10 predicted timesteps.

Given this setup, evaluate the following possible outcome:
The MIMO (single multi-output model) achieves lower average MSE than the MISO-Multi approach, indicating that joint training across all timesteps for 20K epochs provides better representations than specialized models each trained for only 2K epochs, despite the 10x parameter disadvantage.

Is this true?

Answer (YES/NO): NO